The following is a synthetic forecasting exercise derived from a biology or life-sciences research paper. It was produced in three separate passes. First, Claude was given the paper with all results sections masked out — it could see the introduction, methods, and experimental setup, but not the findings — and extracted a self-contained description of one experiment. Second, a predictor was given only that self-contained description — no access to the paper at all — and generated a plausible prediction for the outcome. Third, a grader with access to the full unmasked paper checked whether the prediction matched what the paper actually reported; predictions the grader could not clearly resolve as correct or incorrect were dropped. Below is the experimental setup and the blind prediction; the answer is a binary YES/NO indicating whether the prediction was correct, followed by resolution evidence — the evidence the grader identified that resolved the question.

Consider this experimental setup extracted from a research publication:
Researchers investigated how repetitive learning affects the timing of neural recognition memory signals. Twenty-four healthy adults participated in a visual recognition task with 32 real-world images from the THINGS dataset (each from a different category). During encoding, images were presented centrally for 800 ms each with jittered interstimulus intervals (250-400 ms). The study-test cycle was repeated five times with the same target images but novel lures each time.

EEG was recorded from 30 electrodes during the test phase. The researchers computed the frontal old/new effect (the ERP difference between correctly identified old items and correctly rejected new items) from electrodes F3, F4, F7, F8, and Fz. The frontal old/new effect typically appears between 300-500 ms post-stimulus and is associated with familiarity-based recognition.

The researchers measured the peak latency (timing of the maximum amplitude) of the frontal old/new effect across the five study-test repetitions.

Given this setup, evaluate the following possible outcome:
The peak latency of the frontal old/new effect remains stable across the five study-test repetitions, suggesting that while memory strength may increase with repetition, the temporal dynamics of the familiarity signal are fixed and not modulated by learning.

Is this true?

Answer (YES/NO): YES